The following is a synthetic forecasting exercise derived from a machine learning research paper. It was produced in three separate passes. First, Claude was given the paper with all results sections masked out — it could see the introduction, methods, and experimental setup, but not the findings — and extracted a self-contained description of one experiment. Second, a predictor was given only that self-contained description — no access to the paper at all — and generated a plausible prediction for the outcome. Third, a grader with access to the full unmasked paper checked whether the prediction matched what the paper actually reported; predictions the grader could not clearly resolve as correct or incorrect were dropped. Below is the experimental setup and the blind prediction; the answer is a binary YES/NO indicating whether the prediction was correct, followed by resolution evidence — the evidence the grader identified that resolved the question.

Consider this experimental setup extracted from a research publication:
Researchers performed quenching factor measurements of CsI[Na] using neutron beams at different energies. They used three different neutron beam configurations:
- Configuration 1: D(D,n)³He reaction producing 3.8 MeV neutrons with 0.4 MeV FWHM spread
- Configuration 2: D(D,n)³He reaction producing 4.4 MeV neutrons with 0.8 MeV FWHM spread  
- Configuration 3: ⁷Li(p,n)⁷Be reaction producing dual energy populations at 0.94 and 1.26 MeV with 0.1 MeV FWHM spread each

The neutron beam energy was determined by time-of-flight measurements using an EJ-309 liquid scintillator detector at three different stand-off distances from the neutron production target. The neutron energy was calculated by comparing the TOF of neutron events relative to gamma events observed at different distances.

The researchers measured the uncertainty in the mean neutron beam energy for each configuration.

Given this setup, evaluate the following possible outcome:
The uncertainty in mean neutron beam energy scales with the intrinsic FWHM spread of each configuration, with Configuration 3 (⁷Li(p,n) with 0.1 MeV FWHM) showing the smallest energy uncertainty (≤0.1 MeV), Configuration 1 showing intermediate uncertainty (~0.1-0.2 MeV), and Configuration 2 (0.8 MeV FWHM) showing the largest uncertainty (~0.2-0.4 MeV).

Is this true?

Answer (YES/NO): NO